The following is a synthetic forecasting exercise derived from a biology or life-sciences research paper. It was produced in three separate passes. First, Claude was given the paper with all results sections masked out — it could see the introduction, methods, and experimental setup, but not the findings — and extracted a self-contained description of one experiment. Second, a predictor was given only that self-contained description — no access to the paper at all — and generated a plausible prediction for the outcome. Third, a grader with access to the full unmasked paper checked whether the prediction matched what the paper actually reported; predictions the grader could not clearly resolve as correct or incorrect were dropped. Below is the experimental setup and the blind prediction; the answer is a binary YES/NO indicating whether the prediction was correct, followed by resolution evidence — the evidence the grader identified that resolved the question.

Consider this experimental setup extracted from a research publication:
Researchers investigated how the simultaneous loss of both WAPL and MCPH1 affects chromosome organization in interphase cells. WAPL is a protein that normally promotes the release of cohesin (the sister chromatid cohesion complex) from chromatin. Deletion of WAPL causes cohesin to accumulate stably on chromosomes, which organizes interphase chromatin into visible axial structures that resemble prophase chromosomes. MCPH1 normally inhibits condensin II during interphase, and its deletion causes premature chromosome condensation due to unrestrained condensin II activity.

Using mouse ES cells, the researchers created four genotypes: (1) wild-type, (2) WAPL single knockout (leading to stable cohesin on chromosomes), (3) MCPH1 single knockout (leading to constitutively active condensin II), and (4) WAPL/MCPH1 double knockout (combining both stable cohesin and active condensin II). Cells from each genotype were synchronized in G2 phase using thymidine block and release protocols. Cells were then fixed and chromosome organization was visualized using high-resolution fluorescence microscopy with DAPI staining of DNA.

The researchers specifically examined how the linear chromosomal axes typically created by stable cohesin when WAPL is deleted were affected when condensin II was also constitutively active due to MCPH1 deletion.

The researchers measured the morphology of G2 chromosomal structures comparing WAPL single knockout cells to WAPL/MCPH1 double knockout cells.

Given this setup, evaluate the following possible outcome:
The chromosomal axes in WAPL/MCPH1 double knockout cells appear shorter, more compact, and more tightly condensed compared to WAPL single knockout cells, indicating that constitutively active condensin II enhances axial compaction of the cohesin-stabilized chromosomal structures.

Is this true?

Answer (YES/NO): NO